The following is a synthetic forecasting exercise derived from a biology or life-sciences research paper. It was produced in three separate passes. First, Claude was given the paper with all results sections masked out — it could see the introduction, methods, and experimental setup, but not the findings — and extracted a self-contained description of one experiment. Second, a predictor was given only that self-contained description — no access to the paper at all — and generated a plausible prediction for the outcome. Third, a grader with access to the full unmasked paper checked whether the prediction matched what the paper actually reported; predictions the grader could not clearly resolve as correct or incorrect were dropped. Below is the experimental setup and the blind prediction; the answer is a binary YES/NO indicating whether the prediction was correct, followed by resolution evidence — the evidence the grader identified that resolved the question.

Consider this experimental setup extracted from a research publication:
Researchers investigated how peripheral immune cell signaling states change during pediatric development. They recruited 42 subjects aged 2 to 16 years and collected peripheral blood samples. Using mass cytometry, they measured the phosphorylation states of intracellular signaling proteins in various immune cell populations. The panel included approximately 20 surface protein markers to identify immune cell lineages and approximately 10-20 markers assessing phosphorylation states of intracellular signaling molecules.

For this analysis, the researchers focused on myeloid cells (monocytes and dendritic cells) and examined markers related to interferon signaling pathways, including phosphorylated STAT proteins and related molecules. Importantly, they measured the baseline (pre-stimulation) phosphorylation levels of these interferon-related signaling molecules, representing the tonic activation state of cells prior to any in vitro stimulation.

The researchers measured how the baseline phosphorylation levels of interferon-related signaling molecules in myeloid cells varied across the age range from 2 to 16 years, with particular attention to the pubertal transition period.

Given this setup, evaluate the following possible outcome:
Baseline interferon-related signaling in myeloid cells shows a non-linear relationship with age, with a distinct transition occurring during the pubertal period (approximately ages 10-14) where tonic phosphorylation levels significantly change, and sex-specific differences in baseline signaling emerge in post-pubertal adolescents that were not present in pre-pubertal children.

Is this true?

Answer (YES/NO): NO